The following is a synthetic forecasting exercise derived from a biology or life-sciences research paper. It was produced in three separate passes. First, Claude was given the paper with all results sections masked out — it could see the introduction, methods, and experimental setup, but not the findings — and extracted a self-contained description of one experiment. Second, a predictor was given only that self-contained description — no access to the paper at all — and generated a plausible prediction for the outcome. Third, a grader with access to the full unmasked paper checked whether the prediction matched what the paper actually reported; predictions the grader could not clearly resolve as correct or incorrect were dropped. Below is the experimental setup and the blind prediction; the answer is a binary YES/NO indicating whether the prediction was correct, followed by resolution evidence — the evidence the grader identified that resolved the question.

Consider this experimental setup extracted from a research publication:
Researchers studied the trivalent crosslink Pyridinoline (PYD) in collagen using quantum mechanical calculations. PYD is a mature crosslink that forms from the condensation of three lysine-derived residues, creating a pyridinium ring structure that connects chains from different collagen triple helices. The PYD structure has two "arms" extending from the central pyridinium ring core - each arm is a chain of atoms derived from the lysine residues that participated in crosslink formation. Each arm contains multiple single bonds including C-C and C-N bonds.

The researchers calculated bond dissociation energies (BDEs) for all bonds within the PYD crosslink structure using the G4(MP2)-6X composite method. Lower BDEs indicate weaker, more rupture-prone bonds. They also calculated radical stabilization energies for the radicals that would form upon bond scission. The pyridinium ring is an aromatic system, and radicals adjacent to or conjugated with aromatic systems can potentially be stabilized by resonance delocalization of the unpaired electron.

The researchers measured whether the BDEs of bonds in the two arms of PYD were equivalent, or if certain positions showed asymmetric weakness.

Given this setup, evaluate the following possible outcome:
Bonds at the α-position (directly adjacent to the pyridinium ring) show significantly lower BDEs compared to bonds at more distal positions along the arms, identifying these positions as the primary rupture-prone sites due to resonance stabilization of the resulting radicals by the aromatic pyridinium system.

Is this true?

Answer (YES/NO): YES